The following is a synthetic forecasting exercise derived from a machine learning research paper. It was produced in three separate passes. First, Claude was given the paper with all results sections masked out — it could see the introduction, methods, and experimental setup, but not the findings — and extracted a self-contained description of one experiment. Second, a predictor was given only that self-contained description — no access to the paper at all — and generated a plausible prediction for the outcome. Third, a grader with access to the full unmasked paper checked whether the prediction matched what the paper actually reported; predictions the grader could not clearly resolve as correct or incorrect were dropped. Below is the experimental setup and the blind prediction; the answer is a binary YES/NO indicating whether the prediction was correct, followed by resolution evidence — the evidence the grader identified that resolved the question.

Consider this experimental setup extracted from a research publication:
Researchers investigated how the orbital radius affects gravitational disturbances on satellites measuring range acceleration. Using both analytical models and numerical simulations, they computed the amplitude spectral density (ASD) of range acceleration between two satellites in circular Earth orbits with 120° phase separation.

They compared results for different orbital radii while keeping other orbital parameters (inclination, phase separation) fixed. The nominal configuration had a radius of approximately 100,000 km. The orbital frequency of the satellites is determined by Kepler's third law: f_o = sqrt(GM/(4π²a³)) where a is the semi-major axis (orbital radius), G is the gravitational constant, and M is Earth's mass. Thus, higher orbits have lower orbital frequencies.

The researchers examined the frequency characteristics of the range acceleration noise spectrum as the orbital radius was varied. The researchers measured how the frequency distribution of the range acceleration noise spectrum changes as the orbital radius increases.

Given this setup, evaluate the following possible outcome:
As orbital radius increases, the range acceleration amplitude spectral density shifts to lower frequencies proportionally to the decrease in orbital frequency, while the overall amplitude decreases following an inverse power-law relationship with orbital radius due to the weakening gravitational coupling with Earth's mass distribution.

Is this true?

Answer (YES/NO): NO